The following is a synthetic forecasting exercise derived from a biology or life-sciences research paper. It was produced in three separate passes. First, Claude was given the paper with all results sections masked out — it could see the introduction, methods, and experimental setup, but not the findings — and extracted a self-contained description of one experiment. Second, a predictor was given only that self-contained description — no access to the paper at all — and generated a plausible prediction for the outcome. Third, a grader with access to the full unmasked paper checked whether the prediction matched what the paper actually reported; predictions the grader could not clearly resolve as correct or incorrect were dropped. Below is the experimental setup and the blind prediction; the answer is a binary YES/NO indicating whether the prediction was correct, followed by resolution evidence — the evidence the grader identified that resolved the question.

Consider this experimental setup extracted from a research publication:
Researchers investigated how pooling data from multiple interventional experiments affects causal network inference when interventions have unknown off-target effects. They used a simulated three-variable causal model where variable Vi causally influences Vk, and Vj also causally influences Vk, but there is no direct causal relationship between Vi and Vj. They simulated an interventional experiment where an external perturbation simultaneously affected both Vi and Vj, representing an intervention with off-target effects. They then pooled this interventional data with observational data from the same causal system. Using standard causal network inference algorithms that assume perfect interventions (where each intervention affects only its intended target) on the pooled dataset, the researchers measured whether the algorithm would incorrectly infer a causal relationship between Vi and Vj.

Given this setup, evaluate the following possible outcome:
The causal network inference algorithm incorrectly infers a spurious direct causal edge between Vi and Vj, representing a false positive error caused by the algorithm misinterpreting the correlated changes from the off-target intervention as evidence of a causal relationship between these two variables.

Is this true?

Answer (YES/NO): YES